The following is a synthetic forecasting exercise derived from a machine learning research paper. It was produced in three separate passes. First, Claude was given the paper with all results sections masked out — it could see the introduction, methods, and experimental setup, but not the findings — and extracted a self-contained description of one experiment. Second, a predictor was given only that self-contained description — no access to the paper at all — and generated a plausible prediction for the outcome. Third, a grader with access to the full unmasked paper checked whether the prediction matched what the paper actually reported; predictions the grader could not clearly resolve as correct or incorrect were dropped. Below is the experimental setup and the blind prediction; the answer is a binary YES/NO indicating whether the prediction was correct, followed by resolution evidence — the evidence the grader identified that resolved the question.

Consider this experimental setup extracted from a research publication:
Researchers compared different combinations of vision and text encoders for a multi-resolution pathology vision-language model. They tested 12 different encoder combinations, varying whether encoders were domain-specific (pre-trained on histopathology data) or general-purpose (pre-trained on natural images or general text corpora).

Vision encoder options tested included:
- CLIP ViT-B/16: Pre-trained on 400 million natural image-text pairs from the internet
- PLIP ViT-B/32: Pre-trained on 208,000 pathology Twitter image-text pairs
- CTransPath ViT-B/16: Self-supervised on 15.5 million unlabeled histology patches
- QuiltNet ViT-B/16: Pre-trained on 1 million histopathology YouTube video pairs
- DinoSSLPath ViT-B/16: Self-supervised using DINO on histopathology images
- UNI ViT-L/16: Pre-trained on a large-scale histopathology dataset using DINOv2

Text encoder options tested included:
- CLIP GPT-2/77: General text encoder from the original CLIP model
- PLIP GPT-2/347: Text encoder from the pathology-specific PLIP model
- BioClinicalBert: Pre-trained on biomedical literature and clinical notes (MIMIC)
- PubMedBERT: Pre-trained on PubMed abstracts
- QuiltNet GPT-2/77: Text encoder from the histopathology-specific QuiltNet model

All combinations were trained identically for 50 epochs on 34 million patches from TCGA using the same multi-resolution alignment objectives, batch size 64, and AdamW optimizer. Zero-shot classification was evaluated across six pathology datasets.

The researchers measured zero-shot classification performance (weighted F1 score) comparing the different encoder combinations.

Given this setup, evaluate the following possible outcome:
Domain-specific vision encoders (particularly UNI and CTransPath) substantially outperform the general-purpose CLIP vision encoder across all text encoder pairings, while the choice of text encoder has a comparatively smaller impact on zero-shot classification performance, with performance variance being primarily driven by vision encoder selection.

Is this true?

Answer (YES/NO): NO